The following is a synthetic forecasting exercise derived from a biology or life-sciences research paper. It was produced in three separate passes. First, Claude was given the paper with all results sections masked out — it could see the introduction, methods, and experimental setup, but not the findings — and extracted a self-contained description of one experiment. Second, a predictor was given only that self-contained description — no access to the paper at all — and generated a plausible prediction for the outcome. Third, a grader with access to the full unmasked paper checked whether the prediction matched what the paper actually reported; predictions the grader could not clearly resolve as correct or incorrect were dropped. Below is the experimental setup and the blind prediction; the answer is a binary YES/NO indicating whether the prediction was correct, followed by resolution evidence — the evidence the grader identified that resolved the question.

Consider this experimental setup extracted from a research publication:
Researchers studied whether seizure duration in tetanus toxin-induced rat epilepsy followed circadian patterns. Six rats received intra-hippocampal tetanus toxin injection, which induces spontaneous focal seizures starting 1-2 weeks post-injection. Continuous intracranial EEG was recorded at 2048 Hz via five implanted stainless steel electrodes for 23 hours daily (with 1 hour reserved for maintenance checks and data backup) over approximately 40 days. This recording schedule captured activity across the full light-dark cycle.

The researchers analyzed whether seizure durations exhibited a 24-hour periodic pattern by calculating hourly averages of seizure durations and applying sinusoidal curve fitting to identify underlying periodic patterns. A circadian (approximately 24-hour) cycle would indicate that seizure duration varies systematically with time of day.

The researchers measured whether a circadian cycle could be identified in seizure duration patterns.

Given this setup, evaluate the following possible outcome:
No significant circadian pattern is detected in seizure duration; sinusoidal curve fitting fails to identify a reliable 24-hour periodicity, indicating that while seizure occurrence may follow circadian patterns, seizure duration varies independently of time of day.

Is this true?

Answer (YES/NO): YES